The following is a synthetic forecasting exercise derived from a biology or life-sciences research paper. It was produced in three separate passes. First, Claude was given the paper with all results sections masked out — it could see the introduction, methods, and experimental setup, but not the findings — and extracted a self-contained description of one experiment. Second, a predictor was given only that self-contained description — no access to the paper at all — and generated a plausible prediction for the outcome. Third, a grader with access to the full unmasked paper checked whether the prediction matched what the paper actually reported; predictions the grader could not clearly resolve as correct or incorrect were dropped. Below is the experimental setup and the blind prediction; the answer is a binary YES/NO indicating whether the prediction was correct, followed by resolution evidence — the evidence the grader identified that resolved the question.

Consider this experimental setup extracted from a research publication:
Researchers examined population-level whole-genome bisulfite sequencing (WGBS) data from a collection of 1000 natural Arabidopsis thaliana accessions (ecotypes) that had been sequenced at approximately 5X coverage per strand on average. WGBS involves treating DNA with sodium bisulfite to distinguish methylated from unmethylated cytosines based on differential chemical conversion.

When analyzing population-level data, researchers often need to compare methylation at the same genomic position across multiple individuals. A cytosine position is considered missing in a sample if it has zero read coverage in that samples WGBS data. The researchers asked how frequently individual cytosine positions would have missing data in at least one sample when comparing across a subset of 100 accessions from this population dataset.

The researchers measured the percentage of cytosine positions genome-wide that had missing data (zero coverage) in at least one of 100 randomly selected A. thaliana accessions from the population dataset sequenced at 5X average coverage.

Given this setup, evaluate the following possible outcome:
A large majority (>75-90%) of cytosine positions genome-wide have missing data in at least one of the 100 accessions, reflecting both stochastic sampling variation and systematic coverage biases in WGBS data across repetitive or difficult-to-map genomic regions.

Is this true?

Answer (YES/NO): NO